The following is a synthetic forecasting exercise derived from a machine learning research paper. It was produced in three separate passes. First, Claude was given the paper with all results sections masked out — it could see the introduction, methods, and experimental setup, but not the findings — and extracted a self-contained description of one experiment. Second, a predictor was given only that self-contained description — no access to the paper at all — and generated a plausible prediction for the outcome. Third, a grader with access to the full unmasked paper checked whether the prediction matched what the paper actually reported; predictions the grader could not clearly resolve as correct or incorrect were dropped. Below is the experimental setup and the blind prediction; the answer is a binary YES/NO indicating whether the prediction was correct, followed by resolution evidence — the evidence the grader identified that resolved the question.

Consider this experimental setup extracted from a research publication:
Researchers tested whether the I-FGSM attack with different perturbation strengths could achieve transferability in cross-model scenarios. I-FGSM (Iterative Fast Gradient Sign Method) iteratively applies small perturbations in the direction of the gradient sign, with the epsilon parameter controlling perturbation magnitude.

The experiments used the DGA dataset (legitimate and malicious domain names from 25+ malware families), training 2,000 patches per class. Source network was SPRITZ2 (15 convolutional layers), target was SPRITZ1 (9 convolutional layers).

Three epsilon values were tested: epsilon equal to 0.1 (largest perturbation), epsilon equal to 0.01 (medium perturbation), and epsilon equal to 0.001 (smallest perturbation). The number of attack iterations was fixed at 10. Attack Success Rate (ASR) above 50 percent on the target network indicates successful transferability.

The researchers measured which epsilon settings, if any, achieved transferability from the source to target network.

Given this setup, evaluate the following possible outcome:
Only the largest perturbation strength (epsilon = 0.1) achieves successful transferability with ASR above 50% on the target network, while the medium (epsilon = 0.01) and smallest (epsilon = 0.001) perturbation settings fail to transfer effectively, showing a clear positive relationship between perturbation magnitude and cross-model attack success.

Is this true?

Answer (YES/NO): NO